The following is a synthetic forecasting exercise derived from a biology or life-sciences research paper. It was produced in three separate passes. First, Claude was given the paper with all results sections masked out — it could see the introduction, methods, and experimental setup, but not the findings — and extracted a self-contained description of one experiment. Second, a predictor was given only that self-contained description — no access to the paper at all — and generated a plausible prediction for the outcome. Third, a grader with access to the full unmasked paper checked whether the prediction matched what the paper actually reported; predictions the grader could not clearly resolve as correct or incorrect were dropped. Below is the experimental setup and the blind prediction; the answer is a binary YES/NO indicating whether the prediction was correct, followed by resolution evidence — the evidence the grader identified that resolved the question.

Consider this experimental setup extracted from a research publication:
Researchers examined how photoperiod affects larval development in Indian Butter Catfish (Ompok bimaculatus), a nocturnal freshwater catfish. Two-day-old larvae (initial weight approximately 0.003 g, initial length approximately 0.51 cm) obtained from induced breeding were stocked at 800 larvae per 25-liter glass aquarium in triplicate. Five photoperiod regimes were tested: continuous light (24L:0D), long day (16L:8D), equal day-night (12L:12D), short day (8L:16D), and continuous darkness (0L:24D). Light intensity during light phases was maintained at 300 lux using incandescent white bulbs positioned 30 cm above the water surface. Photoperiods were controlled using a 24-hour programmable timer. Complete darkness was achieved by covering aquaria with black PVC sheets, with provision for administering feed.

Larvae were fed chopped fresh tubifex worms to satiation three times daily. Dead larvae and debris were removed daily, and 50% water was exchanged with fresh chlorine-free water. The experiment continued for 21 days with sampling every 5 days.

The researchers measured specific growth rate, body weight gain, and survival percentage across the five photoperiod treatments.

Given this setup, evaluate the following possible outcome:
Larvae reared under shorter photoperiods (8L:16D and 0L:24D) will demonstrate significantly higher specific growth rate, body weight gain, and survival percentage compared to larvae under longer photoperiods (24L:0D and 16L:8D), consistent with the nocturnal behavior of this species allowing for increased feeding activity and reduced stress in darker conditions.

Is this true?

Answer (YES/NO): NO